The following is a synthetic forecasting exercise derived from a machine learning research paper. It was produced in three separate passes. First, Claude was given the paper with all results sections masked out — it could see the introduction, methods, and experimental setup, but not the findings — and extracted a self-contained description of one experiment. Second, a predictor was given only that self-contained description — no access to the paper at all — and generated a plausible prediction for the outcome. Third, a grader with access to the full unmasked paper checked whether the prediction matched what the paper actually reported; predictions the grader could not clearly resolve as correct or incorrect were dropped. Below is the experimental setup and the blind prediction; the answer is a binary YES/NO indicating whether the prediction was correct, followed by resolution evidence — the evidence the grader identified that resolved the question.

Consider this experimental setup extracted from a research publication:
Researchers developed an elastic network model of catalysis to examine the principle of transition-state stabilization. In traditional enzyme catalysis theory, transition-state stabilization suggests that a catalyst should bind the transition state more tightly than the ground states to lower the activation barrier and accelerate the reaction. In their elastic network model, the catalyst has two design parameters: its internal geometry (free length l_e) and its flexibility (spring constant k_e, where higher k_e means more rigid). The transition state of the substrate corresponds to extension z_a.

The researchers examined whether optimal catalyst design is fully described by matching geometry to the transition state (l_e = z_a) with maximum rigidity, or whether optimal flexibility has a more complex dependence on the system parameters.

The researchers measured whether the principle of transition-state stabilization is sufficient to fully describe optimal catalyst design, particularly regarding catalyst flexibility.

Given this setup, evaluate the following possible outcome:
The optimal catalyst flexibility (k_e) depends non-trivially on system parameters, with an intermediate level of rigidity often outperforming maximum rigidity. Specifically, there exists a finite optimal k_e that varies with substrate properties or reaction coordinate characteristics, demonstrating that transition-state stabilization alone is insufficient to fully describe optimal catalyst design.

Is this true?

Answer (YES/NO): NO